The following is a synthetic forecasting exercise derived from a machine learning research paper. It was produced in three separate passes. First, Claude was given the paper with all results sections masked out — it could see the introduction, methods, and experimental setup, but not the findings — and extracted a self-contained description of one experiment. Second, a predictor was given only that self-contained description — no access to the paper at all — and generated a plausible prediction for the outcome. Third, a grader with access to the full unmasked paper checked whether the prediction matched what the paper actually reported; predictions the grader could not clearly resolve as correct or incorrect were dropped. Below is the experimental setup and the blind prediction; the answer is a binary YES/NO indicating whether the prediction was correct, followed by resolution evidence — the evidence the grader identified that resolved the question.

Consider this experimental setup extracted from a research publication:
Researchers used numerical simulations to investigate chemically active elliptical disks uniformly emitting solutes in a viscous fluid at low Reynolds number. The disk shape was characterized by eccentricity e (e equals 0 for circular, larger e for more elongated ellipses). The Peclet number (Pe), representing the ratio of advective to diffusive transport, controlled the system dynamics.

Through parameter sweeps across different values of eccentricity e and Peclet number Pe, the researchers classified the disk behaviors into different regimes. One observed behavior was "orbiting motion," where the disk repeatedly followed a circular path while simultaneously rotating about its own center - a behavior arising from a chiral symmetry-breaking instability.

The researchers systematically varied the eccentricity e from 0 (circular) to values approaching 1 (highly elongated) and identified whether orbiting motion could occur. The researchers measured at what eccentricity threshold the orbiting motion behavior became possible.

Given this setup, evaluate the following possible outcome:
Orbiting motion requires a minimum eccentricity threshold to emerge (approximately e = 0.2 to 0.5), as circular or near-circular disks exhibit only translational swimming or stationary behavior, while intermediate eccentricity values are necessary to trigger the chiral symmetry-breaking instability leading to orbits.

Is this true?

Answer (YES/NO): NO